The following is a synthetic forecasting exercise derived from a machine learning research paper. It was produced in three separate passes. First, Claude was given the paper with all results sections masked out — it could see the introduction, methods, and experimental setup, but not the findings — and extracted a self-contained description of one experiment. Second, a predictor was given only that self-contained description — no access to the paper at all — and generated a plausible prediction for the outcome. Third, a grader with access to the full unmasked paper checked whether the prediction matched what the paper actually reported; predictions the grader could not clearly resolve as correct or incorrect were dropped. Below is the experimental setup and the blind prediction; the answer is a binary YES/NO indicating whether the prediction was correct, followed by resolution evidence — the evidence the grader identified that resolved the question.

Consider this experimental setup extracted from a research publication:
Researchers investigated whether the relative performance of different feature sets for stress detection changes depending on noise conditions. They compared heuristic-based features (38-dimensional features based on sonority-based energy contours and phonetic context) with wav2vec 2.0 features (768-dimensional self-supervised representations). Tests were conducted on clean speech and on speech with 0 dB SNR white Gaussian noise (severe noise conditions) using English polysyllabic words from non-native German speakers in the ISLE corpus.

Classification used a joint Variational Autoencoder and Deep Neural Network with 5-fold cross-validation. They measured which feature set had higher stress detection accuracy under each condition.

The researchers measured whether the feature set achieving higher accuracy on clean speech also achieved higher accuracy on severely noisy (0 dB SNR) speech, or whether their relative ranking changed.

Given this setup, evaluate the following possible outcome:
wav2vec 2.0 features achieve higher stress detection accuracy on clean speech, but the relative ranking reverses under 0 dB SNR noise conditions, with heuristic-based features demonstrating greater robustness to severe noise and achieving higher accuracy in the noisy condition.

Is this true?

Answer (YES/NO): YES